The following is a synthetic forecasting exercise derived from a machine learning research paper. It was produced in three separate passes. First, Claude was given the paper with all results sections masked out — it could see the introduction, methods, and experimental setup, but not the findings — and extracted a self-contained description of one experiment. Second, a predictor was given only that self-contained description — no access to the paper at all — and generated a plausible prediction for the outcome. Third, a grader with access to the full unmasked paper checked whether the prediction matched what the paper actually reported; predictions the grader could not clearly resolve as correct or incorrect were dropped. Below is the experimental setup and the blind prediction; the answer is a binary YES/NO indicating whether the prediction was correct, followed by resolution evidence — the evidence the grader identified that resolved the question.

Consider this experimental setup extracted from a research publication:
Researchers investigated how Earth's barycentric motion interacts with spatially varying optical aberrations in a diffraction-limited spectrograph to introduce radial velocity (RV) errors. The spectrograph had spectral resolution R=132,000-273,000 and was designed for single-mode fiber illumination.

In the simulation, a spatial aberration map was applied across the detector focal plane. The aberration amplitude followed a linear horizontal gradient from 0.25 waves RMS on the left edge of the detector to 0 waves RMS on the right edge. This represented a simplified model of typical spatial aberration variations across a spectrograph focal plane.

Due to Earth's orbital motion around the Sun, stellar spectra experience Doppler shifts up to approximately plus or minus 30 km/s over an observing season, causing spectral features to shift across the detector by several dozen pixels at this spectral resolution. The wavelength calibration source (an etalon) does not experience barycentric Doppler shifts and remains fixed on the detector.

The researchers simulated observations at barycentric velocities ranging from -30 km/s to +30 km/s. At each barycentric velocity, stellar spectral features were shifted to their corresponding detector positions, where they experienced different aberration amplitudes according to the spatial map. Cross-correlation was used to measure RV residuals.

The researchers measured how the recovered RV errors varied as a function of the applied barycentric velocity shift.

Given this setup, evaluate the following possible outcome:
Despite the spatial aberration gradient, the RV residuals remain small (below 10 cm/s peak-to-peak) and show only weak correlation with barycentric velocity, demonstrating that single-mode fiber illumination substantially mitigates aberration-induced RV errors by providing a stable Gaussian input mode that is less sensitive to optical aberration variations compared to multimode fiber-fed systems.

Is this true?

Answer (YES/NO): NO